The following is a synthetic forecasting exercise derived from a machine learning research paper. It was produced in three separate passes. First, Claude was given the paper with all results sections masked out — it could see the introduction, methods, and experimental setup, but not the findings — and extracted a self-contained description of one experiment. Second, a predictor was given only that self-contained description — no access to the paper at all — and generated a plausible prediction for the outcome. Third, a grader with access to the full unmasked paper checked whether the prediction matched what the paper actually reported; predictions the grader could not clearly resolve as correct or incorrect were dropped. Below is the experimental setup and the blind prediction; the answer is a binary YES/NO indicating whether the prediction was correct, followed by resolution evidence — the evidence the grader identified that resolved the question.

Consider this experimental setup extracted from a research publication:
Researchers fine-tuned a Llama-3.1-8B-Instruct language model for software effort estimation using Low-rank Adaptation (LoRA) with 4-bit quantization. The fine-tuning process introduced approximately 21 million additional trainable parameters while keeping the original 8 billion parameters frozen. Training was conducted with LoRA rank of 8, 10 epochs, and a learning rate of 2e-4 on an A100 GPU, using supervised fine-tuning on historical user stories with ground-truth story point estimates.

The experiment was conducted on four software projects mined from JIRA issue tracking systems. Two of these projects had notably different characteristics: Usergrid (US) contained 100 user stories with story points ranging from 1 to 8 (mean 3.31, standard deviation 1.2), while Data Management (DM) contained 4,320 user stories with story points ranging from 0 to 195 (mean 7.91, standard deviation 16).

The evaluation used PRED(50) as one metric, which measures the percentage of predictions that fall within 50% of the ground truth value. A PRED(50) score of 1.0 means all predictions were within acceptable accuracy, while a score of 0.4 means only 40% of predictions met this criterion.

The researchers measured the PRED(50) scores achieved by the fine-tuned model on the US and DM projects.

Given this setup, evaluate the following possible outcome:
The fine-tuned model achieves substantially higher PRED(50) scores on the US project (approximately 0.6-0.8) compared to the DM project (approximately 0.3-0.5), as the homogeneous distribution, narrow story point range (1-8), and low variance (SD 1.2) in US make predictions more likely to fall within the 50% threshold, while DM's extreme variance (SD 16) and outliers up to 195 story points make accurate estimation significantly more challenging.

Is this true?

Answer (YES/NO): NO